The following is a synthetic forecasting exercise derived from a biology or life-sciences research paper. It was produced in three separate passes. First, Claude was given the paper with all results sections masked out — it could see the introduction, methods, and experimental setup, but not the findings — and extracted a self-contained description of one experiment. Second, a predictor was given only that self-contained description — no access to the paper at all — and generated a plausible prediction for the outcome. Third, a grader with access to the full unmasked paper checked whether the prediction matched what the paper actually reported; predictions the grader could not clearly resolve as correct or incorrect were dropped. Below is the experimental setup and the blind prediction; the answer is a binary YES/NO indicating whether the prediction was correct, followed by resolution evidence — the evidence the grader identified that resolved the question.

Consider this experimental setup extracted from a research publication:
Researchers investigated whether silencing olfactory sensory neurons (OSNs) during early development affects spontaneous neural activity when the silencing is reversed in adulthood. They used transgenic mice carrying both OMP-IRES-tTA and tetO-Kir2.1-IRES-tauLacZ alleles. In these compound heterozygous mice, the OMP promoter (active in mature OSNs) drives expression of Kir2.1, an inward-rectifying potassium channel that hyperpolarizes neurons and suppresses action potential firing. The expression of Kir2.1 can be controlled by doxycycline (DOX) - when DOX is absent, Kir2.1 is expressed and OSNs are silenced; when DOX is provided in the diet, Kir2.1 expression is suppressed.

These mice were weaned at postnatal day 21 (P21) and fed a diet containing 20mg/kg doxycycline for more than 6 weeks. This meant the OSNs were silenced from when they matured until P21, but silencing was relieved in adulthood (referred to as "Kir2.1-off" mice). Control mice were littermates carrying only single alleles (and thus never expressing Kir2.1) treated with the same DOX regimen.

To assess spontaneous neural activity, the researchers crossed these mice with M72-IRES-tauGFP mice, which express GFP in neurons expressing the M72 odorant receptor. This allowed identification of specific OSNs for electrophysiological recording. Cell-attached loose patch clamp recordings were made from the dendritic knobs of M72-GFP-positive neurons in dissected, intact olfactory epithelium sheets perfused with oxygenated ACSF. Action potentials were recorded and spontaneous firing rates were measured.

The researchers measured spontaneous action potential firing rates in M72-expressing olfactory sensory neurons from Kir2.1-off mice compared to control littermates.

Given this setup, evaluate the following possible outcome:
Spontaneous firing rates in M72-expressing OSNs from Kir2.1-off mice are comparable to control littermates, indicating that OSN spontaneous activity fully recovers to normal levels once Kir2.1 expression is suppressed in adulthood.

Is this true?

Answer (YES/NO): YES